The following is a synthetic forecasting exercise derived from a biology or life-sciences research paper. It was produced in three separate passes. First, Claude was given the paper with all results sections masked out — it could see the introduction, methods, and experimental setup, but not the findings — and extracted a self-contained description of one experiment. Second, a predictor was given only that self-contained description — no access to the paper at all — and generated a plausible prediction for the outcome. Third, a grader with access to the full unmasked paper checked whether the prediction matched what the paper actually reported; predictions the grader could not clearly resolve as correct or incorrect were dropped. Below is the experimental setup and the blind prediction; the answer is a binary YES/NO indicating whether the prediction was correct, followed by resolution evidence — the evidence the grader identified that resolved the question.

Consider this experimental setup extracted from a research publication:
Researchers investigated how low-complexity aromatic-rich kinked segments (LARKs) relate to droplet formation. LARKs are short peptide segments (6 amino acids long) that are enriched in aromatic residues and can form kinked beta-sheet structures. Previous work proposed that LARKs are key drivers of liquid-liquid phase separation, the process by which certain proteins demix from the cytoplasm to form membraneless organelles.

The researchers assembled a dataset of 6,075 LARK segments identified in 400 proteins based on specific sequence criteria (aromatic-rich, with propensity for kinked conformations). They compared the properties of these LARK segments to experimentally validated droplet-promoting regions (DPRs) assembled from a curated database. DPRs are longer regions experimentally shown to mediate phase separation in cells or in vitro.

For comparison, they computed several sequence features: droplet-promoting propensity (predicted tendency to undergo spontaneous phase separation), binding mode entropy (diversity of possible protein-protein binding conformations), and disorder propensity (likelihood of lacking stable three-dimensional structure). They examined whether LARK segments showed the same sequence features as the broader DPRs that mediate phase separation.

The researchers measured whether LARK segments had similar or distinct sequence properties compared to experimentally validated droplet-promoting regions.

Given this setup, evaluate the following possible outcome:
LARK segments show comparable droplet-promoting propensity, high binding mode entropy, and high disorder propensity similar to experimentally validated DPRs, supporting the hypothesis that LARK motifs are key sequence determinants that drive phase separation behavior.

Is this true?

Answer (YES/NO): NO